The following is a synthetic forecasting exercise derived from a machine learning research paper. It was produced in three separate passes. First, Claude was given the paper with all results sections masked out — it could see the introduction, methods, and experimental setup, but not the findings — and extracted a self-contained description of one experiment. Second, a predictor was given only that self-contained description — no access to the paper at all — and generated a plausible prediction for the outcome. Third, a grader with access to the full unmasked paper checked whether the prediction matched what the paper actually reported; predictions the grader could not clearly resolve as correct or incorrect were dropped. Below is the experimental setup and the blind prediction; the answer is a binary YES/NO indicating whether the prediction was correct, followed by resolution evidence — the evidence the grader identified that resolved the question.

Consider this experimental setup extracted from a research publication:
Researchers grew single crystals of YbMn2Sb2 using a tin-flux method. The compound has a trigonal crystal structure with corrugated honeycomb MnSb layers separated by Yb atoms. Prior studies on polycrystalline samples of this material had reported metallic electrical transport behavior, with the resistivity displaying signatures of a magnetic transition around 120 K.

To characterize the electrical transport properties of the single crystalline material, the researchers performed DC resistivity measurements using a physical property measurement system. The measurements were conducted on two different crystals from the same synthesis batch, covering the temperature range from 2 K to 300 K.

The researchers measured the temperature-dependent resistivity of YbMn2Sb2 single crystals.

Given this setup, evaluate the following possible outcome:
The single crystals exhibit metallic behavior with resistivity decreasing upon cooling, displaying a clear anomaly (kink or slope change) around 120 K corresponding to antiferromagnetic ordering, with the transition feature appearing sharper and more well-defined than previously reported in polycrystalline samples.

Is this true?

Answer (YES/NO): NO